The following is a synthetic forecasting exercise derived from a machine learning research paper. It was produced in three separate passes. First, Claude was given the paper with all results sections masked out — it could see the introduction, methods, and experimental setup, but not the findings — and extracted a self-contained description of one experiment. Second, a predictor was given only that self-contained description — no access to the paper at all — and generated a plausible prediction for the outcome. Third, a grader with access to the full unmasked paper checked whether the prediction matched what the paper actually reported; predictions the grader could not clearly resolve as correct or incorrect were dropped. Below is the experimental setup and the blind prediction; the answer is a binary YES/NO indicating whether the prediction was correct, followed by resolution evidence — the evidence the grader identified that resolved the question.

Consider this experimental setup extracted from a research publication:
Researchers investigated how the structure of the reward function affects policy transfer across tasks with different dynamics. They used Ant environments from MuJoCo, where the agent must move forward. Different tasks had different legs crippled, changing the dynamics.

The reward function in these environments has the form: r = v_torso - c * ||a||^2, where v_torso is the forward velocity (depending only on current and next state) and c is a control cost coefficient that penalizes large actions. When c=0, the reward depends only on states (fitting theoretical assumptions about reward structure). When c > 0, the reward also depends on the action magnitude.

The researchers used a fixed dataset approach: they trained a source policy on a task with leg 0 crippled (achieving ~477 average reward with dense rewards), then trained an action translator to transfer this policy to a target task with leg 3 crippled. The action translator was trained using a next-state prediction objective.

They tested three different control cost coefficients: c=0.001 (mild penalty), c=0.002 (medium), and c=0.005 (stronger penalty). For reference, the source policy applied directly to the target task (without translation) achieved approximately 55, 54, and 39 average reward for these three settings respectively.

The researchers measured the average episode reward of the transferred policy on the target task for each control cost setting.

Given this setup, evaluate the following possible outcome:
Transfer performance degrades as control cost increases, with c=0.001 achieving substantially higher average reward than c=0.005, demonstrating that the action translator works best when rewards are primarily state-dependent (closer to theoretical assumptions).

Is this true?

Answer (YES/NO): YES